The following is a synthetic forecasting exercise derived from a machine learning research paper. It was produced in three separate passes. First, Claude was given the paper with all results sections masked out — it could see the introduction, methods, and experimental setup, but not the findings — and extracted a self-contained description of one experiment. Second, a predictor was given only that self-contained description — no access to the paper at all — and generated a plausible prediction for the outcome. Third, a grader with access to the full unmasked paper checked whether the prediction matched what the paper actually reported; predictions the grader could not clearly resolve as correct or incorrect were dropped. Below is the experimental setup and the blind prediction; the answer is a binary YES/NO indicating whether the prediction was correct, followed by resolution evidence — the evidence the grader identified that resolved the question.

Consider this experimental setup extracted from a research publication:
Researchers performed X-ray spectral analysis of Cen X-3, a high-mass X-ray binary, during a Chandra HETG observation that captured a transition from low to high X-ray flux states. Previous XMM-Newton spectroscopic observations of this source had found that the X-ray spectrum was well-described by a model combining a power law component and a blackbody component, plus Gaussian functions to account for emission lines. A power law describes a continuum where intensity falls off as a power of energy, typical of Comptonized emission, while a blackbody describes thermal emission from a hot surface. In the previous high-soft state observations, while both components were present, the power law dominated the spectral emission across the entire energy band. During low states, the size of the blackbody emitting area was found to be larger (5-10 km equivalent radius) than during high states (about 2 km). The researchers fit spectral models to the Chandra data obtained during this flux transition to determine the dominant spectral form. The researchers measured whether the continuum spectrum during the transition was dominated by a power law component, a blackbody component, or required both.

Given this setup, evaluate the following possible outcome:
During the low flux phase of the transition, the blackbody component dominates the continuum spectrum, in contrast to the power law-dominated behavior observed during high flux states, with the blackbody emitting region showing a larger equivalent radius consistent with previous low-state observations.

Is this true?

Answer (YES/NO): NO